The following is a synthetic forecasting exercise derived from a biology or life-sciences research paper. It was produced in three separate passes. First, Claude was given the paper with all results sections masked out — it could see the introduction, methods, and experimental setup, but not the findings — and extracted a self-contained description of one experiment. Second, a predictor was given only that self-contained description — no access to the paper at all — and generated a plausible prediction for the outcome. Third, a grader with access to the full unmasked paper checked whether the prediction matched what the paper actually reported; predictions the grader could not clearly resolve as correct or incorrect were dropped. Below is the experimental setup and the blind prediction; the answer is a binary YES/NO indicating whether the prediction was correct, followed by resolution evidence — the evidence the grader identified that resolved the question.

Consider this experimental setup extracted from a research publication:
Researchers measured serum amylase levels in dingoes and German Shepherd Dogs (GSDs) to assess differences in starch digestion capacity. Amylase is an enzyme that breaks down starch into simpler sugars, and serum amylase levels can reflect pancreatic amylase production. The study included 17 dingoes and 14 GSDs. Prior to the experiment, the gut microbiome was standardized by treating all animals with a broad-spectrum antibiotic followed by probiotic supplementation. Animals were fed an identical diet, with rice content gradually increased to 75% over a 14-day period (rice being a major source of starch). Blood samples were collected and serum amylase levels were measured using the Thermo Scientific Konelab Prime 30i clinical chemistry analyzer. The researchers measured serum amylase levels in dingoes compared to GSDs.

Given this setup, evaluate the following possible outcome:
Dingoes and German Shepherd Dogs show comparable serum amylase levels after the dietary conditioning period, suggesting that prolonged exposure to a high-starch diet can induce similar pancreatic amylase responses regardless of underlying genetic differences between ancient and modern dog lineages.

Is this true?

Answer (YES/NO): NO